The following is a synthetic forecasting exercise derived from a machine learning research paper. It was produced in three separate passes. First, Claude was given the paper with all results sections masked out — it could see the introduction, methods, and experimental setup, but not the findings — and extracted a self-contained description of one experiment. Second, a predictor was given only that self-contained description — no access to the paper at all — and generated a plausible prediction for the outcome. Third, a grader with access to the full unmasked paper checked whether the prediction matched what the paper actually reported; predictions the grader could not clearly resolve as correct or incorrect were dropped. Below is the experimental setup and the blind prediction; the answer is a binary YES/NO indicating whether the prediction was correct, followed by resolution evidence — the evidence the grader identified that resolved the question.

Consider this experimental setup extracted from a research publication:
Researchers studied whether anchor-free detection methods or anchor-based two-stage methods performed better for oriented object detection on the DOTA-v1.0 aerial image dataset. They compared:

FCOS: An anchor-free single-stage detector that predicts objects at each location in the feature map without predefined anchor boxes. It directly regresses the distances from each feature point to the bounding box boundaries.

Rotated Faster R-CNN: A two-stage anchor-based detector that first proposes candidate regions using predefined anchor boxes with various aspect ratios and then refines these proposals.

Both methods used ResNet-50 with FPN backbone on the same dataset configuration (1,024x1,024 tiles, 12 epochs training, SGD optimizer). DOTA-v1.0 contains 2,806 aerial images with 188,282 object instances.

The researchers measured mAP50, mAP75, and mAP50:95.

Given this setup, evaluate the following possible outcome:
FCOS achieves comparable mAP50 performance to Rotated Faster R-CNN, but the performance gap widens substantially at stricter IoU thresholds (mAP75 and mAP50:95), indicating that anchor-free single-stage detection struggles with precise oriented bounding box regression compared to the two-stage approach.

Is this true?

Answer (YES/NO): NO